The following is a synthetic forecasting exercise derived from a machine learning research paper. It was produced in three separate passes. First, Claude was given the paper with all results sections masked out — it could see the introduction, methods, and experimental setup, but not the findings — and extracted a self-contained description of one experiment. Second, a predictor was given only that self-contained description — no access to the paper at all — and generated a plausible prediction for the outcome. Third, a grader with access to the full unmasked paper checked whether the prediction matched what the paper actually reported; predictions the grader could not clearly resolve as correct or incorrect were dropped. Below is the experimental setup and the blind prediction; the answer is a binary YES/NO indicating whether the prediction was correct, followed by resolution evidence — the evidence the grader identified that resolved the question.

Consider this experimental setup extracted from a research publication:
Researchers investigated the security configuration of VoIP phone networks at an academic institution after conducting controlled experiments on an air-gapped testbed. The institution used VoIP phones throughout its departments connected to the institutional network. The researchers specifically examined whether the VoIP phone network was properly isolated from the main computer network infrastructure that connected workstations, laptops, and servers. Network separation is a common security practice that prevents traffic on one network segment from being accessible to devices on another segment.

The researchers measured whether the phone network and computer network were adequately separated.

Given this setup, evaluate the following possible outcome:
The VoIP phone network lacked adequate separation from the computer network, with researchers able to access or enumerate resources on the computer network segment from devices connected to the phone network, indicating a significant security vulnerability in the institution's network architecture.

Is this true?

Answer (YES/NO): NO